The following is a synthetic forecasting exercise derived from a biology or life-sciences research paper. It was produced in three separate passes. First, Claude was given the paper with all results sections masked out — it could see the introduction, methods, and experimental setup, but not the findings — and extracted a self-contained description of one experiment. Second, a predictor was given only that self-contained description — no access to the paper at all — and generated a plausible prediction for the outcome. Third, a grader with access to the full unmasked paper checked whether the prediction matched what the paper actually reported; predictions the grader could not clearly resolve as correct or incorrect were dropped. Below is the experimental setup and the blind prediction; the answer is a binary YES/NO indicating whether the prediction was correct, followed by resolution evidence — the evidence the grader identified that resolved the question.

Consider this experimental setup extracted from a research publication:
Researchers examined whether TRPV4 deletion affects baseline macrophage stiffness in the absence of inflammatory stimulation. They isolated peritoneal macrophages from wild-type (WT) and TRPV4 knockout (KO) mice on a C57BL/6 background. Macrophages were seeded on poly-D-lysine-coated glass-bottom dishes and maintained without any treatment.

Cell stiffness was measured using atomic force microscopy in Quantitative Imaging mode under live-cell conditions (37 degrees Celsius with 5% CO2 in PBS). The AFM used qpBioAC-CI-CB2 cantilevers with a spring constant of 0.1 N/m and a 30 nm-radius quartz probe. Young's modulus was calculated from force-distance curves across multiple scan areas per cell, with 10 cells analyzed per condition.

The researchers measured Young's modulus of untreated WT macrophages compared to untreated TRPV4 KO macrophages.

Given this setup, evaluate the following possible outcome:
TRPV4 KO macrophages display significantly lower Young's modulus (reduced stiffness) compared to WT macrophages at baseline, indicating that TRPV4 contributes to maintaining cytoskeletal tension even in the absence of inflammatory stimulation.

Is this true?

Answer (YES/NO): YES